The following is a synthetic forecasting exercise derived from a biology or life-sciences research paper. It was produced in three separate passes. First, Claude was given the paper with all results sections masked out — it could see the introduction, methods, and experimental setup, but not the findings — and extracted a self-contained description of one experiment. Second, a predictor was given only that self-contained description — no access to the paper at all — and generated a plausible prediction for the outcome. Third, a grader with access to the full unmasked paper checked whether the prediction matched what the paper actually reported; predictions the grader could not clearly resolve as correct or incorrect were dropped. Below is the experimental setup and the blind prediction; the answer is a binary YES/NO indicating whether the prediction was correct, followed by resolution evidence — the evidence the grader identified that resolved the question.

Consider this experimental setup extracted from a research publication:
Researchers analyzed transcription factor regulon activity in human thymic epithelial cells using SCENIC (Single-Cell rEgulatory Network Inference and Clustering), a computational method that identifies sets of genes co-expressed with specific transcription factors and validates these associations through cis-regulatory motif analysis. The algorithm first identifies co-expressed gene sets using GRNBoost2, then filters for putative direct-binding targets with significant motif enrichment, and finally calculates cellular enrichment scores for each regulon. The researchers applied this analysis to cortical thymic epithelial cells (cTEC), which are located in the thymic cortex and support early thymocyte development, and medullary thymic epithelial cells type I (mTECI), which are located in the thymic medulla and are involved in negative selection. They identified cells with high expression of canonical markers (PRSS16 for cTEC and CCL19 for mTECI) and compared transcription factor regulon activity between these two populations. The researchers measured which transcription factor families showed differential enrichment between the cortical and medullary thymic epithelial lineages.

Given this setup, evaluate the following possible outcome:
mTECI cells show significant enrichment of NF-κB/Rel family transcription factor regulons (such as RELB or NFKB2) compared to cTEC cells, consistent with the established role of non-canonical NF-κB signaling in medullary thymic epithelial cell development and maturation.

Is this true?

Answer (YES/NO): NO